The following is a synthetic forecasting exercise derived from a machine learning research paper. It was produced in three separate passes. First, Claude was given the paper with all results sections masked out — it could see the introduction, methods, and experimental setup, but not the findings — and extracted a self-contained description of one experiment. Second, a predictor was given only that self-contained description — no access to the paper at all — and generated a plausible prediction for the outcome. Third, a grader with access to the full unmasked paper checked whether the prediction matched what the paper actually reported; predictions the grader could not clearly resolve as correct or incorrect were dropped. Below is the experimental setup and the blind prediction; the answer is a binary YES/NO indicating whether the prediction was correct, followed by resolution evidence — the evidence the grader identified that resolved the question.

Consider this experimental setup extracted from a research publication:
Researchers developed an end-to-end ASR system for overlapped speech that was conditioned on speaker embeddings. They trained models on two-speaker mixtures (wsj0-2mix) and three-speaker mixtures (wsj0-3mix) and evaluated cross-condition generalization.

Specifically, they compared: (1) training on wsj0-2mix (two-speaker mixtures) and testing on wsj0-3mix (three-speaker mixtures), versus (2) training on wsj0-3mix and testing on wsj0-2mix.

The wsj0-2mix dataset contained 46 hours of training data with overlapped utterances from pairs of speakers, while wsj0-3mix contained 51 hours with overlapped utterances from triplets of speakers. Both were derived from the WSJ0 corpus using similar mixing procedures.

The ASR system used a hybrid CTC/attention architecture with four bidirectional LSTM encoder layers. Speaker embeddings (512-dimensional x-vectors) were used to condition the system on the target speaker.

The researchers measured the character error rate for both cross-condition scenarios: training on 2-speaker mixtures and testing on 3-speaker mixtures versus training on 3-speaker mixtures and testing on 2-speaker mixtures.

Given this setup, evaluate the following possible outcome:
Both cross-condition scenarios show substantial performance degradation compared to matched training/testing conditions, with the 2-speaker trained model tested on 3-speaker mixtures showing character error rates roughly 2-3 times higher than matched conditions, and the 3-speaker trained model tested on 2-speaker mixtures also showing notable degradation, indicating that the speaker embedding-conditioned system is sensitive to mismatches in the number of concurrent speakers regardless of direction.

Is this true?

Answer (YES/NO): NO